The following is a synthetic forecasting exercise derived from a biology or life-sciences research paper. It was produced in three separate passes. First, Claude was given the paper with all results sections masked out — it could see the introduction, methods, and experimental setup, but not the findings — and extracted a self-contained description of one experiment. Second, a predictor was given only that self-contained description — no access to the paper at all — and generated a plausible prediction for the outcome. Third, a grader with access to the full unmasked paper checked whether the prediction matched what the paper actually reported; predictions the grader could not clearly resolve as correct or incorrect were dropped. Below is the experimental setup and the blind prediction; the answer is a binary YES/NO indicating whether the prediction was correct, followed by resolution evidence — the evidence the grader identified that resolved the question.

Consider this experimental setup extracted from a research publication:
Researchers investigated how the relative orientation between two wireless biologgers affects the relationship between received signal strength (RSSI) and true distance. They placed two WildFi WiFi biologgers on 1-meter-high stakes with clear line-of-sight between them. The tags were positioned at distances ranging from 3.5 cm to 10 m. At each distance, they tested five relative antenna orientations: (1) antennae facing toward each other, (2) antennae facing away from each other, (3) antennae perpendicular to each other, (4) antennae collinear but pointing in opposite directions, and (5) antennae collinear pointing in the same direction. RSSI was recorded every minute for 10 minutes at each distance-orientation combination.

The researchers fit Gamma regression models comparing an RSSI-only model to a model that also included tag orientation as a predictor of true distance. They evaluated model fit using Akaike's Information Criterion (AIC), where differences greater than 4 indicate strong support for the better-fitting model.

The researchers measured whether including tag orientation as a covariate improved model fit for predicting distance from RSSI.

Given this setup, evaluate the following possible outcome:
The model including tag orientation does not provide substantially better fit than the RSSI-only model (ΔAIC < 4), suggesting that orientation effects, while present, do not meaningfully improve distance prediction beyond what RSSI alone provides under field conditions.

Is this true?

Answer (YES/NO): NO